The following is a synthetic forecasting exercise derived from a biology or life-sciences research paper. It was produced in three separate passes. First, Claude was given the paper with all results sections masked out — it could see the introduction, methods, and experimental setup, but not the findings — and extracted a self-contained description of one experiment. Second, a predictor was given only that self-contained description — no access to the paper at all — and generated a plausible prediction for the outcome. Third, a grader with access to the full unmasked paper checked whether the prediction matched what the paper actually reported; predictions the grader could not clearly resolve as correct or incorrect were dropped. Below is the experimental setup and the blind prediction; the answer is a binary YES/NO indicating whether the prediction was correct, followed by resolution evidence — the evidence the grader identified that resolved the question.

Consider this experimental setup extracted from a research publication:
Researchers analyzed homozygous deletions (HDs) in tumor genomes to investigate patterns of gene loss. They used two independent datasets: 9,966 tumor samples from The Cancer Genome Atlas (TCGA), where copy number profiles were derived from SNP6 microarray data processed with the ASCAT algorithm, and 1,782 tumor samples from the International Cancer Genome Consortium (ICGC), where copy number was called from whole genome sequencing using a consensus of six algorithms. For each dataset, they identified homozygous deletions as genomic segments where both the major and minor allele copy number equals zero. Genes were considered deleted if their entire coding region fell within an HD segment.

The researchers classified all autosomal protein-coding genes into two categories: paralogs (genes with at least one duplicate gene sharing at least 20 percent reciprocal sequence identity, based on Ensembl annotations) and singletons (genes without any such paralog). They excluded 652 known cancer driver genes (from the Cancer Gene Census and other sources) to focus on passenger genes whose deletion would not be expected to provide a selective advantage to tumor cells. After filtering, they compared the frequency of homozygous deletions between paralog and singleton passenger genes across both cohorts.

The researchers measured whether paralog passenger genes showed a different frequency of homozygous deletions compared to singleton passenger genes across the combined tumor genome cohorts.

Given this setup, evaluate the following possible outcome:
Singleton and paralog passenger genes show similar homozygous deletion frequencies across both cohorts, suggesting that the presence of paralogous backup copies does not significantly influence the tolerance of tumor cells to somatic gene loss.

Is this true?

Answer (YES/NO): NO